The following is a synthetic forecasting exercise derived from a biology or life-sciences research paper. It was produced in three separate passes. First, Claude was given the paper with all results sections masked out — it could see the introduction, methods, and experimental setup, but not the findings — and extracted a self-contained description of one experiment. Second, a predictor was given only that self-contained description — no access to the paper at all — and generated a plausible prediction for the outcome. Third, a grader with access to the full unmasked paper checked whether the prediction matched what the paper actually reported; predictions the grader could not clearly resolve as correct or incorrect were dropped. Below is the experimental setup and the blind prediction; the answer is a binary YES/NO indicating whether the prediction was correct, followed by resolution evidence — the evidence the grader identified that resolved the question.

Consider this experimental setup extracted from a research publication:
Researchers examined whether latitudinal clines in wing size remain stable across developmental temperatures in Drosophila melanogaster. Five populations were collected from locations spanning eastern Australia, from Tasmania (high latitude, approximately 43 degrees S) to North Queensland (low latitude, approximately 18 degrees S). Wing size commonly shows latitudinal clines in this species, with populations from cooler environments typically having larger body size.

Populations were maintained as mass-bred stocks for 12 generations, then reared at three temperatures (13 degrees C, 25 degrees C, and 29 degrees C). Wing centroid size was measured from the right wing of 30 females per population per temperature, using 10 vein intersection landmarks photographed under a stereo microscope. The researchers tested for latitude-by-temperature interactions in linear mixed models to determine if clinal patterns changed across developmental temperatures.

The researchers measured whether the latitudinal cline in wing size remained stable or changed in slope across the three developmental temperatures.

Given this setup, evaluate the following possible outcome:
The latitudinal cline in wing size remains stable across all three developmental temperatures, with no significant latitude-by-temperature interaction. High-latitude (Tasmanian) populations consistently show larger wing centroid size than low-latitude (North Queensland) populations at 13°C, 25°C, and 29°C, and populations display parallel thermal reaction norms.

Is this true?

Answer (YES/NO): NO